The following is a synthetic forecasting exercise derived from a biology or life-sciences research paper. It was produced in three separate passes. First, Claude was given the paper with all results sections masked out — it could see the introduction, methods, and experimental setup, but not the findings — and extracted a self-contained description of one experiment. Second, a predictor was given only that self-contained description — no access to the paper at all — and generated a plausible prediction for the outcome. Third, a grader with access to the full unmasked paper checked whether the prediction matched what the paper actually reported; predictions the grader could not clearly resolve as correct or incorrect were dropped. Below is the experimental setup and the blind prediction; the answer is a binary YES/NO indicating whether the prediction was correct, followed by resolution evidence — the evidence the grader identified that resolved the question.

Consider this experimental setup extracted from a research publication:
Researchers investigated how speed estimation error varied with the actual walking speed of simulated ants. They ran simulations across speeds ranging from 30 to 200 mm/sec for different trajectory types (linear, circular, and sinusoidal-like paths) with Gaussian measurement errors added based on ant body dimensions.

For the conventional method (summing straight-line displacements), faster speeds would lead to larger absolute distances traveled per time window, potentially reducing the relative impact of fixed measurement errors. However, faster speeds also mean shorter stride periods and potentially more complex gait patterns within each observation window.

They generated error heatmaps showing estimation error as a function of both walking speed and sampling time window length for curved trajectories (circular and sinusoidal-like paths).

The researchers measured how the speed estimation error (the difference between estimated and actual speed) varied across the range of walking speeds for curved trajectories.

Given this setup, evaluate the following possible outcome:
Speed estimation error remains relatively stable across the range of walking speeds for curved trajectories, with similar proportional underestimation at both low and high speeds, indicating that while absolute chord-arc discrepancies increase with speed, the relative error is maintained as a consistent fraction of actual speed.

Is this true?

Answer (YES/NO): NO